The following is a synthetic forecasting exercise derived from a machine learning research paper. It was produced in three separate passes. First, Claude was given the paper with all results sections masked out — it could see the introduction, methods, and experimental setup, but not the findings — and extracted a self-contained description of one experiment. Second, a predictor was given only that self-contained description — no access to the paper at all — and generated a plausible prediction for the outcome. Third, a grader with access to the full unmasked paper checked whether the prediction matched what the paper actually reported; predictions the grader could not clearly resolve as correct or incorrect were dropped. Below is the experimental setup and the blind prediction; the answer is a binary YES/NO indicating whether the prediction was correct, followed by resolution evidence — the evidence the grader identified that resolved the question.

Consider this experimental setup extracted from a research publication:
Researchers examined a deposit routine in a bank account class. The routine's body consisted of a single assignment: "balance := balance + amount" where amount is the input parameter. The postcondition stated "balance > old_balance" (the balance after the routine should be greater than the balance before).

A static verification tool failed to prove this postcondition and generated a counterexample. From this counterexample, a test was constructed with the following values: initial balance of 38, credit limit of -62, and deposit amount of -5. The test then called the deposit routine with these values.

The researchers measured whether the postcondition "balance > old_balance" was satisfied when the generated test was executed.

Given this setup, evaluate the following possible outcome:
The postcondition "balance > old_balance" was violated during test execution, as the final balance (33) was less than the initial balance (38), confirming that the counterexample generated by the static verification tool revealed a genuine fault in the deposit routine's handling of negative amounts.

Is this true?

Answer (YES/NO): YES